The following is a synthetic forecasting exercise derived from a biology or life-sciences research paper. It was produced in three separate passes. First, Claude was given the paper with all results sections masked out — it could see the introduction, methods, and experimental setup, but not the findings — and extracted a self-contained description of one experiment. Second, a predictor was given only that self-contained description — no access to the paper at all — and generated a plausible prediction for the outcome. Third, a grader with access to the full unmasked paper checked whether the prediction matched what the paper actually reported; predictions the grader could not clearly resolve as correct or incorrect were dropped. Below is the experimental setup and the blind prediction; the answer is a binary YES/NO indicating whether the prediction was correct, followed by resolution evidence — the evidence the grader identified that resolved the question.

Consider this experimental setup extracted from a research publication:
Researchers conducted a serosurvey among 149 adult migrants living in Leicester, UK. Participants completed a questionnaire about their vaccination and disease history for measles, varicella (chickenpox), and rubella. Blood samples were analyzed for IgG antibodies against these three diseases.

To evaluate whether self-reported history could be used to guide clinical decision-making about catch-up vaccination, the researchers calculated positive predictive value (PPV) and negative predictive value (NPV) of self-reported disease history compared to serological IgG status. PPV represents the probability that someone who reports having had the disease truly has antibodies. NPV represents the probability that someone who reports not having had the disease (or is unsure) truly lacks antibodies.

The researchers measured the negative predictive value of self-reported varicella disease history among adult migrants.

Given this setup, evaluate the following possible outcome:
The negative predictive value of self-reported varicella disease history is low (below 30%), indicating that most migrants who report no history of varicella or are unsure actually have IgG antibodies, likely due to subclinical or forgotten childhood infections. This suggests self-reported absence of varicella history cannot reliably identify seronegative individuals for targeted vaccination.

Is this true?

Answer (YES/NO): YES